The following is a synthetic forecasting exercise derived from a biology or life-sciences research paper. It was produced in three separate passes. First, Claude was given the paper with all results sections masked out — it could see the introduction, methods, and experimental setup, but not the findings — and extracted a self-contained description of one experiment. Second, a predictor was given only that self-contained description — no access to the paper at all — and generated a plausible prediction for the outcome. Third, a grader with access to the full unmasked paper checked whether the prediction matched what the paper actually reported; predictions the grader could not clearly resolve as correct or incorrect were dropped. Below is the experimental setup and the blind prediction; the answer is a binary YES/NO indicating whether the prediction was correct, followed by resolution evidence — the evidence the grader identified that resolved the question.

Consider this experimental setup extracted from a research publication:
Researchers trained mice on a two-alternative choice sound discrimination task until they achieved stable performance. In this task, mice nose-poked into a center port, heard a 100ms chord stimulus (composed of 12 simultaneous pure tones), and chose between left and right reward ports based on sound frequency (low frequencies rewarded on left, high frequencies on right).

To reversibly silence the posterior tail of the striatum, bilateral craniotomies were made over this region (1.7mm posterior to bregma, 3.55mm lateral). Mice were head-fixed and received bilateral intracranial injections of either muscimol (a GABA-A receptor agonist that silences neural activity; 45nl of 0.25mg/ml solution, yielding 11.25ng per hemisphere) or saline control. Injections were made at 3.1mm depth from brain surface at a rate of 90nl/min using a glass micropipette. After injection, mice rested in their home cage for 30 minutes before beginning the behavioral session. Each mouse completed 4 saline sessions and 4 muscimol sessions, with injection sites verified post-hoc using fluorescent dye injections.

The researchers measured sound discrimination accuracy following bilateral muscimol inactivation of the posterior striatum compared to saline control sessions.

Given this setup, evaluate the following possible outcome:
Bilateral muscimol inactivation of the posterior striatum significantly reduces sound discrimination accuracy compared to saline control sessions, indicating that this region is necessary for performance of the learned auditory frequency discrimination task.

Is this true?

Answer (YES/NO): YES